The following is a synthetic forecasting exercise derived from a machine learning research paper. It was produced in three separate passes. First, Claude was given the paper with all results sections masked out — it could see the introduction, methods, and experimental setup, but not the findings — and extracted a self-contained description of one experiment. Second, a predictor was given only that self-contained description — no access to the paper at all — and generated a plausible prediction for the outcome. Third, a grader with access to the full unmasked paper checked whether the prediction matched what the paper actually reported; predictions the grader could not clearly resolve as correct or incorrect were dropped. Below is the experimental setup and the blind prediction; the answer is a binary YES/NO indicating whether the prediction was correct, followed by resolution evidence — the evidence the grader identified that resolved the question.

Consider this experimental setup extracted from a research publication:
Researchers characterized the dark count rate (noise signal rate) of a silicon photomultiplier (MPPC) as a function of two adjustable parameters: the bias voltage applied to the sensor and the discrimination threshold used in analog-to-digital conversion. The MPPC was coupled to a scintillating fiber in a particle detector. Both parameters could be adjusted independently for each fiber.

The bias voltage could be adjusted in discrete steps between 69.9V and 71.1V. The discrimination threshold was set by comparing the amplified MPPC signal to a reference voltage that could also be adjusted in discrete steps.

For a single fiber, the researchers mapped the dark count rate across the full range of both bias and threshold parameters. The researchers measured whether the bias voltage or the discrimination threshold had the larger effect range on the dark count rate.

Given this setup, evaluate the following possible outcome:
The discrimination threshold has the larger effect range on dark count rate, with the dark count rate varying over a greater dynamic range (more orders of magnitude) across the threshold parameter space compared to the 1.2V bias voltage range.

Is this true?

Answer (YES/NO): NO